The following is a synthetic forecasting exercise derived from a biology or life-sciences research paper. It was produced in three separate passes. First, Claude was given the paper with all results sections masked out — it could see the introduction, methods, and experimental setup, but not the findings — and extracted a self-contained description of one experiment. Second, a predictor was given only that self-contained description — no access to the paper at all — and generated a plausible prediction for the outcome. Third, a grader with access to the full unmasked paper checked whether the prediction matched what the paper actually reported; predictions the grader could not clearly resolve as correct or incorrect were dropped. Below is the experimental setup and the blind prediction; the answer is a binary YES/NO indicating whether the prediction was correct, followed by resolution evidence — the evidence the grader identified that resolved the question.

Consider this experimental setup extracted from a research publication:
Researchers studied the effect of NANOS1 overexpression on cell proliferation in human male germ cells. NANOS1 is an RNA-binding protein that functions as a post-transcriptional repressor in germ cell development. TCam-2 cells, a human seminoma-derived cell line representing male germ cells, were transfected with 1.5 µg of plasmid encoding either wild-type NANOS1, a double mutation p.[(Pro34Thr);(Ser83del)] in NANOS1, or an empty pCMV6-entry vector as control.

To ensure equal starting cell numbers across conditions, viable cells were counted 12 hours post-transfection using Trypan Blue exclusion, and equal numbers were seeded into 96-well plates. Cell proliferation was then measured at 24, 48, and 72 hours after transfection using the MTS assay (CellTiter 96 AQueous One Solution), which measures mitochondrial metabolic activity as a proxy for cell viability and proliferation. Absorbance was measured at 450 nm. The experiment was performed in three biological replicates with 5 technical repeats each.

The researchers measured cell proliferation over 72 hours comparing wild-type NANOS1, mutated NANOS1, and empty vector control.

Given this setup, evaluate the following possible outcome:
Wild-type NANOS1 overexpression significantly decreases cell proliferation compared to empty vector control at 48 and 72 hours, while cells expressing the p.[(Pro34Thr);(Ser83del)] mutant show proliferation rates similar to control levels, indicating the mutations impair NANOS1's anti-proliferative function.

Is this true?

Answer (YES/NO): NO